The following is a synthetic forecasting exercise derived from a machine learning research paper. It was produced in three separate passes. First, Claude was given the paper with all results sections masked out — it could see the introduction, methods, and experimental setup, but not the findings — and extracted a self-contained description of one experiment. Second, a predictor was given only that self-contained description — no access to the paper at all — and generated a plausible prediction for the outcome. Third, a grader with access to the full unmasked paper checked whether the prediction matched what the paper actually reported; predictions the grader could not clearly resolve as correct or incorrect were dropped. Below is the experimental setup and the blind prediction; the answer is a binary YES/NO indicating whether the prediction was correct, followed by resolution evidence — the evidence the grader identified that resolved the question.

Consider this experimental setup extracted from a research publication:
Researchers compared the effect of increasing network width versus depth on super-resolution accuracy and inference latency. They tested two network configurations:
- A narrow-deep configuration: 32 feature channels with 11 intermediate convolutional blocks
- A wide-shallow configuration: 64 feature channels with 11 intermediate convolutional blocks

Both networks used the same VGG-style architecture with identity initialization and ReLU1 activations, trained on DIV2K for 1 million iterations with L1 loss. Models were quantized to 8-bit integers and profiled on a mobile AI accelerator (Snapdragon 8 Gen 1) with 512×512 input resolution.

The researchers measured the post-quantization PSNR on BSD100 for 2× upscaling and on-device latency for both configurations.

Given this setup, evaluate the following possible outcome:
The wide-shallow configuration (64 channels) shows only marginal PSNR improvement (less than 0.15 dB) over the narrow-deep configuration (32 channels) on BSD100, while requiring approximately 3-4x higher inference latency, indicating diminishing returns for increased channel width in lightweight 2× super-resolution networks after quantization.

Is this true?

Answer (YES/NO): NO